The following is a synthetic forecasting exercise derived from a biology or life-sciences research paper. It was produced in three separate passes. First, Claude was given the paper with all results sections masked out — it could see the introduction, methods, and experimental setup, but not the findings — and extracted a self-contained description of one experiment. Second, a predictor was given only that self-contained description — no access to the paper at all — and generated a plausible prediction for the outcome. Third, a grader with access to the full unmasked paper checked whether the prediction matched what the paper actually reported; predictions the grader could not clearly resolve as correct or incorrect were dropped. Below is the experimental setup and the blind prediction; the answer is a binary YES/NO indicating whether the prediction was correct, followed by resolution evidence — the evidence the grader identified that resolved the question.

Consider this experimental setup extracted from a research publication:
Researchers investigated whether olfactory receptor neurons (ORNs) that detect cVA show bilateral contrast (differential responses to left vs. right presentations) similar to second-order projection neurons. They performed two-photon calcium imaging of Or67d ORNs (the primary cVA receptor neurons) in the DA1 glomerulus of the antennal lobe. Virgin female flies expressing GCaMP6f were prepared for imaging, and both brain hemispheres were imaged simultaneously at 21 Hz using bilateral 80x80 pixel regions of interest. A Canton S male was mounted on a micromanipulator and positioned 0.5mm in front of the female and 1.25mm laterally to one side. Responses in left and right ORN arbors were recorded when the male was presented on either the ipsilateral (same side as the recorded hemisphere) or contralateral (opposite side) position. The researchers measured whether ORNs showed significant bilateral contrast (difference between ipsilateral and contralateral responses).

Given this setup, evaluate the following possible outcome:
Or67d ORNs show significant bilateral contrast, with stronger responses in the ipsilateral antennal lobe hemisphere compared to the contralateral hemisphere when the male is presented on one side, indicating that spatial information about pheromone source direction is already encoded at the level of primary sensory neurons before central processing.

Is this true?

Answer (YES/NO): YES